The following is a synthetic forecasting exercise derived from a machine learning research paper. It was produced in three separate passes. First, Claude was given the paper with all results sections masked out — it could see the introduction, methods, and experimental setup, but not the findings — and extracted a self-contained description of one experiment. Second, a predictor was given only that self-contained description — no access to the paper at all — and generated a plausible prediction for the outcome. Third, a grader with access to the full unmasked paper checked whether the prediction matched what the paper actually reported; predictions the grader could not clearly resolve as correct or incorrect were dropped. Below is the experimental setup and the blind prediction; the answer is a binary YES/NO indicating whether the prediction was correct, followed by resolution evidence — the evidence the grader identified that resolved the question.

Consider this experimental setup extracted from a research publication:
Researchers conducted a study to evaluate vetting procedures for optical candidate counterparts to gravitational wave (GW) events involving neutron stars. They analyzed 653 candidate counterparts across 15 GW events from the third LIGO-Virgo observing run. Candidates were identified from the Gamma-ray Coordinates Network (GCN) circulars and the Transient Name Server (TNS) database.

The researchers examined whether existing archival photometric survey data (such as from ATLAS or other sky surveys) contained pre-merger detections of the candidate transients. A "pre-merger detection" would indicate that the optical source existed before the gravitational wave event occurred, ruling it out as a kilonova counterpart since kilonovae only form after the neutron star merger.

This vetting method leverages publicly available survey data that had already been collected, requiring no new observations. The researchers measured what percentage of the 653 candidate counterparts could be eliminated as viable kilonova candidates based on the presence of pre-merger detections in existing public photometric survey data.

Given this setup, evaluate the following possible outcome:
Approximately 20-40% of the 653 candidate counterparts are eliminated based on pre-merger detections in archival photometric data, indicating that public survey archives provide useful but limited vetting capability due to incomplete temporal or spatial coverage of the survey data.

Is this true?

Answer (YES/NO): YES